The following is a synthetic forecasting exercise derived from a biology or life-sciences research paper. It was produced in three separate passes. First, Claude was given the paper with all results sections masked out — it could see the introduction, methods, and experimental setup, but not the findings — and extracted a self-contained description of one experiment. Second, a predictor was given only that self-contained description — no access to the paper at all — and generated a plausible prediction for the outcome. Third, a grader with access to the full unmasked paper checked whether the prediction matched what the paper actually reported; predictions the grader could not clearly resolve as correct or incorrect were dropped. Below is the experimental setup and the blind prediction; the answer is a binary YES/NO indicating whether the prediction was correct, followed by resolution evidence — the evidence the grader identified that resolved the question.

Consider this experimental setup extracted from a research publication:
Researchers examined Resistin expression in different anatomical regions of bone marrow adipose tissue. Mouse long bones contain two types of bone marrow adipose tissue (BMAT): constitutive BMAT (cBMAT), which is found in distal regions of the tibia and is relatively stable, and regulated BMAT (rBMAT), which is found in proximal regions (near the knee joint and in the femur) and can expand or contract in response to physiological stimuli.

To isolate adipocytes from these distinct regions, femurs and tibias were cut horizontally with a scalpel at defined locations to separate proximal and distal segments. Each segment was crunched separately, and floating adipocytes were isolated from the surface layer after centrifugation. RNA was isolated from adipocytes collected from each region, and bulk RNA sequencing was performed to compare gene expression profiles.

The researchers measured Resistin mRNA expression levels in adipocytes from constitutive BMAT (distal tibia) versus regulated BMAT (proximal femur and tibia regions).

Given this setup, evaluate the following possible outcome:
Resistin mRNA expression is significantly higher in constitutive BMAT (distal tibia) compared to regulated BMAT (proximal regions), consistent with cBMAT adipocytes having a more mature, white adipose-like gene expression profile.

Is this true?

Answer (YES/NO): NO